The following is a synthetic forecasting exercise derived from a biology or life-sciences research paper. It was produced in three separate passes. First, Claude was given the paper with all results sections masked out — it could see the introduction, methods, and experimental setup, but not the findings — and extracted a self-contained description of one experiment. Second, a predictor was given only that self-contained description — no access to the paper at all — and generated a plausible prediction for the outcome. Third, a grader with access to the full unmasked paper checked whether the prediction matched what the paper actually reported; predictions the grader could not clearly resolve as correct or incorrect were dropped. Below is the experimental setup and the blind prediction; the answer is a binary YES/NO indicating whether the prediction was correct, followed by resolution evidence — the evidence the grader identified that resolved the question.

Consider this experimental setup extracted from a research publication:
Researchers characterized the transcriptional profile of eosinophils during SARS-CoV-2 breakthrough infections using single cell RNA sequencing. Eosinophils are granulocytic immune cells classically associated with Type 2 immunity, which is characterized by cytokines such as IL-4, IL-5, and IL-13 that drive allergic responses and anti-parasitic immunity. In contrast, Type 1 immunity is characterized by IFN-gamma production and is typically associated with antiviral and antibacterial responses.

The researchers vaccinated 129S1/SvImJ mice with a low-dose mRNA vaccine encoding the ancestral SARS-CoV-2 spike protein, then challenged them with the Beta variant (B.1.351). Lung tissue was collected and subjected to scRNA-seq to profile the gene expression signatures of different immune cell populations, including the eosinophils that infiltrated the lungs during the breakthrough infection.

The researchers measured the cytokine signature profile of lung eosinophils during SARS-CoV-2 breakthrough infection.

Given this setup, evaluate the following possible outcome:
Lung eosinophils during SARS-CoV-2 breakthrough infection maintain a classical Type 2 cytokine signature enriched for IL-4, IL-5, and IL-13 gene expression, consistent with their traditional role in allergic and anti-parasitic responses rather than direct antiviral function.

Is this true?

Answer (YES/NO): NO